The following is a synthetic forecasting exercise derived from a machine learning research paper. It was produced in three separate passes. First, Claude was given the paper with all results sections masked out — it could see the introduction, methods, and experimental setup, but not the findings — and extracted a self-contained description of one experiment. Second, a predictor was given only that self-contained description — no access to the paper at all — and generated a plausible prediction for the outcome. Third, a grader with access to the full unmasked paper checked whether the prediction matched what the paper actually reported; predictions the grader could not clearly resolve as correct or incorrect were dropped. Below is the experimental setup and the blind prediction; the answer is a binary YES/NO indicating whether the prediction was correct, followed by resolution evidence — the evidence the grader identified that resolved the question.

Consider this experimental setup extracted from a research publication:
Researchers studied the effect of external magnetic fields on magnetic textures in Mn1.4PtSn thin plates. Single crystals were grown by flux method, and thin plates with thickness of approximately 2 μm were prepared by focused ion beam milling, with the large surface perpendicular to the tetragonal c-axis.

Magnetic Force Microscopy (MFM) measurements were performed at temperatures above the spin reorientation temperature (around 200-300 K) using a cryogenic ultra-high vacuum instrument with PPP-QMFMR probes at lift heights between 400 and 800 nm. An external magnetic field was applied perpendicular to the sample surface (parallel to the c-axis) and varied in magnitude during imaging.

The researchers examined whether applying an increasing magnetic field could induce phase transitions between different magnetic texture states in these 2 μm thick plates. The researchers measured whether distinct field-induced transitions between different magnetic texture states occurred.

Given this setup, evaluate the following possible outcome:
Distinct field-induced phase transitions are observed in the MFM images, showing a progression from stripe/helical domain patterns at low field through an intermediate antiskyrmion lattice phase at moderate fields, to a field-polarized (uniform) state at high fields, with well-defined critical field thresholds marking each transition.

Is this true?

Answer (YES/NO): YES